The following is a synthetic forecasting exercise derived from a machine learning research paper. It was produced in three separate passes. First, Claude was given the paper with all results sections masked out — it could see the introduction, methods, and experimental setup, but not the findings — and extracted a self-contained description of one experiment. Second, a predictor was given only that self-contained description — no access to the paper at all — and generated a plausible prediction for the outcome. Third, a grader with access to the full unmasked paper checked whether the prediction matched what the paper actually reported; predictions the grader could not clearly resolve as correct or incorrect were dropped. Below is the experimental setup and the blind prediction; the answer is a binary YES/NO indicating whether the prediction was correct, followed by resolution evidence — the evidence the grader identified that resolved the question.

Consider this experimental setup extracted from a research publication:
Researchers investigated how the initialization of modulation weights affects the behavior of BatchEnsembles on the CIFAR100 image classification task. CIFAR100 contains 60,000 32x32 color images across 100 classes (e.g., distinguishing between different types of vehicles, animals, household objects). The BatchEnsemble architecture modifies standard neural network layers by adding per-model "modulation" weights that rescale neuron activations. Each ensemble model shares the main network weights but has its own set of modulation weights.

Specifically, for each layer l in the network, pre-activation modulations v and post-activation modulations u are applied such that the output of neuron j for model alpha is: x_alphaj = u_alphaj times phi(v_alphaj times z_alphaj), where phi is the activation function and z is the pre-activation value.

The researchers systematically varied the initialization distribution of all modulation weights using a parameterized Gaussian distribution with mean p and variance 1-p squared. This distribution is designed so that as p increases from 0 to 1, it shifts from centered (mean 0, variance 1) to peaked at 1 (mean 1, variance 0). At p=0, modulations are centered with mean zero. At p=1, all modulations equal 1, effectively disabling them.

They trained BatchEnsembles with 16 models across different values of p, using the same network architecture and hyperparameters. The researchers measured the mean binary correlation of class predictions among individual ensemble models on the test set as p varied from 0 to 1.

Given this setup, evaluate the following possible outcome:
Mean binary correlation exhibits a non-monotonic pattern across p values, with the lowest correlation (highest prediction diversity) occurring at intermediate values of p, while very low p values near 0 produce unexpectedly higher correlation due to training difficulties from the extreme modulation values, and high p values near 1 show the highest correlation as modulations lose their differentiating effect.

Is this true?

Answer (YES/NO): NO